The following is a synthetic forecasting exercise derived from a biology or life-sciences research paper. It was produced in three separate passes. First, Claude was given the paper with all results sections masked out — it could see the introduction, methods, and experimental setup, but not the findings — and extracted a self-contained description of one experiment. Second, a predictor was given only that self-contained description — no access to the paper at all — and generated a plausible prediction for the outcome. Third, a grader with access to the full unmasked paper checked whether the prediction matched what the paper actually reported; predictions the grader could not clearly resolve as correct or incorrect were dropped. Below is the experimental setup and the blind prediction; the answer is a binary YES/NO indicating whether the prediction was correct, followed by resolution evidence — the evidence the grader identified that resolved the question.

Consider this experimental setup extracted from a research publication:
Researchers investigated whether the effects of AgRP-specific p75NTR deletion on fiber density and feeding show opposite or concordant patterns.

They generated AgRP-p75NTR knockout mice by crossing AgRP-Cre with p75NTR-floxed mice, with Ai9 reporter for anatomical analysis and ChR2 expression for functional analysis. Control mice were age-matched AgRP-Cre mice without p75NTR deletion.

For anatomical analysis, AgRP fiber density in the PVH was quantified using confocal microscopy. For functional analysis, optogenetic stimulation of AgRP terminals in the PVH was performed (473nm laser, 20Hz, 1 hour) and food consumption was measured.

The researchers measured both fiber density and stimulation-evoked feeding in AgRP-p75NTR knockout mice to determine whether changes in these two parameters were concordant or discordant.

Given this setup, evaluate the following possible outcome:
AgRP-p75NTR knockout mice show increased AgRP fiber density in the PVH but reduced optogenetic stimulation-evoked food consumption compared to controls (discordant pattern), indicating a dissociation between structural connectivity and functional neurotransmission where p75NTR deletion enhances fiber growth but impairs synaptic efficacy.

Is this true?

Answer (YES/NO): YES